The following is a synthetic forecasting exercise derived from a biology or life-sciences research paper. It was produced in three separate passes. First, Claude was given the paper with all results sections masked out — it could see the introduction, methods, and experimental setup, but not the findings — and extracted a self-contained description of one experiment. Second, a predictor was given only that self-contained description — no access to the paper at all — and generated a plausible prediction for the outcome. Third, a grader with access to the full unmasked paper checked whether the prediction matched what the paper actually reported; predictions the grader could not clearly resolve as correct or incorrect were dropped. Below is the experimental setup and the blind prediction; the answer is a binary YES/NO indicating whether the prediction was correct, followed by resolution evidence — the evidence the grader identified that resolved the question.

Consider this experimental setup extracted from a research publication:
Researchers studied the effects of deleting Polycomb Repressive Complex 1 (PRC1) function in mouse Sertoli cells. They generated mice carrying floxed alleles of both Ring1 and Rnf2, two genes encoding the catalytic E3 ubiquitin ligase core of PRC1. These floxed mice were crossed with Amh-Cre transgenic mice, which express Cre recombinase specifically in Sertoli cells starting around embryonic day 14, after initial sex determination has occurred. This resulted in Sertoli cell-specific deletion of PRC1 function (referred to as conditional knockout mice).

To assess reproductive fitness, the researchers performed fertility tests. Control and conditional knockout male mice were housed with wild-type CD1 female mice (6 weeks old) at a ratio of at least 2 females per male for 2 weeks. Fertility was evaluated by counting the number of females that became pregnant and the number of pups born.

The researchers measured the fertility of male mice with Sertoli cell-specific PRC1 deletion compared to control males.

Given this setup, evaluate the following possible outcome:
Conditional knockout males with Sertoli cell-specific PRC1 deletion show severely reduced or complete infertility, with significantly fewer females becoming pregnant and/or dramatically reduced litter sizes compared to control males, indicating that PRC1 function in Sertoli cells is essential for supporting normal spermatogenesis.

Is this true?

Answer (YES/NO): NO